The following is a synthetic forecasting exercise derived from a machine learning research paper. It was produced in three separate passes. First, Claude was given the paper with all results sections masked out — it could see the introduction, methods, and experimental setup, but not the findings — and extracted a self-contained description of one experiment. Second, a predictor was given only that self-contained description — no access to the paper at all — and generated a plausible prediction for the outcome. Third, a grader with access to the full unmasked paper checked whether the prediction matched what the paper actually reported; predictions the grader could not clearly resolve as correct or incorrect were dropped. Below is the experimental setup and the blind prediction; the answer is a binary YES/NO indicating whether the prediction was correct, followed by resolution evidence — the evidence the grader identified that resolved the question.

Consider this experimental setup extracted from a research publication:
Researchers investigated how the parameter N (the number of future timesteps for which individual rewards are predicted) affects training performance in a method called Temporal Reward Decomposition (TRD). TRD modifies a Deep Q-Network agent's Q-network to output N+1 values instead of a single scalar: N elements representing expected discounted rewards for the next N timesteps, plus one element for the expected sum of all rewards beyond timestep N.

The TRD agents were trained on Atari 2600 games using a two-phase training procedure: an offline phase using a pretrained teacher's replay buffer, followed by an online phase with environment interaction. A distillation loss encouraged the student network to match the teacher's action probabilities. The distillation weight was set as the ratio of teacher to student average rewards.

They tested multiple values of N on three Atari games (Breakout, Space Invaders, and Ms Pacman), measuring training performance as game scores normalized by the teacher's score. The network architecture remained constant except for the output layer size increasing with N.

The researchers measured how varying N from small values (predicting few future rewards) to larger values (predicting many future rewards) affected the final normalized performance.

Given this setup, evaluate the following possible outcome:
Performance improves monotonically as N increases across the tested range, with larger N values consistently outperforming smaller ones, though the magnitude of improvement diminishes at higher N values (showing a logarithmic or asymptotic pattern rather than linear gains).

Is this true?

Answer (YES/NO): NO